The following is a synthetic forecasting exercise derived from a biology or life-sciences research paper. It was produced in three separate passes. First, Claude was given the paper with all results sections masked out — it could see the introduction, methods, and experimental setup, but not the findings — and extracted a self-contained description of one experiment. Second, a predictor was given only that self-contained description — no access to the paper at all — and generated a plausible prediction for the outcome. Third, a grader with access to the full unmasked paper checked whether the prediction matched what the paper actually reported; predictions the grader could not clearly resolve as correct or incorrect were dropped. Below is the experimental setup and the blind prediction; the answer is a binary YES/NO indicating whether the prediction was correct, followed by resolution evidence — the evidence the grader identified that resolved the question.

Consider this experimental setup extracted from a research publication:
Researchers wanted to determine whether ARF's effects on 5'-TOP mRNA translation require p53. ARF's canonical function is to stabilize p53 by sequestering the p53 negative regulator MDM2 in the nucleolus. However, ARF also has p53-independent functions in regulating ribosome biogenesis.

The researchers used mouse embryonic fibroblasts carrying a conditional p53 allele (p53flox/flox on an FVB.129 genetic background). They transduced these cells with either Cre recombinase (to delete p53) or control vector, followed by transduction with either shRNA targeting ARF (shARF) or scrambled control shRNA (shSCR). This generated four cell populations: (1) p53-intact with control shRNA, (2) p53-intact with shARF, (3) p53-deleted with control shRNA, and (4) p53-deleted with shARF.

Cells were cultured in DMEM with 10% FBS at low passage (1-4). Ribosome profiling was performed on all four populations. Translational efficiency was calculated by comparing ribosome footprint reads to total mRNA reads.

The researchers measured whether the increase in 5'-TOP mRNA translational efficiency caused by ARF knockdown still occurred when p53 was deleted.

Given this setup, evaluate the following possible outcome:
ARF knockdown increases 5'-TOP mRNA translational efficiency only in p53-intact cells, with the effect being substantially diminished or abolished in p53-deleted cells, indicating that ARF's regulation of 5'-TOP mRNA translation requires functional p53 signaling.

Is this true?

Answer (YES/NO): YES